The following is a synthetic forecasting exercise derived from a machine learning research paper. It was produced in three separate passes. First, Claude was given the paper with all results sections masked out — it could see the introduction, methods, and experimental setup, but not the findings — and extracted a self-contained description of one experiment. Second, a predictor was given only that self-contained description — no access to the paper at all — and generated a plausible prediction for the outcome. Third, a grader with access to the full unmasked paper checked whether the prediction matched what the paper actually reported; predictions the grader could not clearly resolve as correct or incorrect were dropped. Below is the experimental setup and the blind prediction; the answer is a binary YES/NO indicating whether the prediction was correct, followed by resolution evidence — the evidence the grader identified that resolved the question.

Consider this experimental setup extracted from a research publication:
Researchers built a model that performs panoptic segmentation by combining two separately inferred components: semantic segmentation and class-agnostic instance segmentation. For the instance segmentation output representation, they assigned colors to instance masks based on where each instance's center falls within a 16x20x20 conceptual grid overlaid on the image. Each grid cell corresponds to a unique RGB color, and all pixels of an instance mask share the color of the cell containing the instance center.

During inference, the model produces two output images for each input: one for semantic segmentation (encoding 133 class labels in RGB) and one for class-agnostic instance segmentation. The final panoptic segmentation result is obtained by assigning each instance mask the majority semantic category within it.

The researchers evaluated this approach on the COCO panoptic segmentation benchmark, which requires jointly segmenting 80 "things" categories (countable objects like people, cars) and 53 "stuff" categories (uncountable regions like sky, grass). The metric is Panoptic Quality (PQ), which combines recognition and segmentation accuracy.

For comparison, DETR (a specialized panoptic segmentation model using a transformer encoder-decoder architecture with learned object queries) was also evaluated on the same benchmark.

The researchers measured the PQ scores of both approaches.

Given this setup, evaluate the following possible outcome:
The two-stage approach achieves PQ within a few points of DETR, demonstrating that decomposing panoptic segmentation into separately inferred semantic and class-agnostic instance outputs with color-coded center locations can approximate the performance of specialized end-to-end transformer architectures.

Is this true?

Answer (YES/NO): YES